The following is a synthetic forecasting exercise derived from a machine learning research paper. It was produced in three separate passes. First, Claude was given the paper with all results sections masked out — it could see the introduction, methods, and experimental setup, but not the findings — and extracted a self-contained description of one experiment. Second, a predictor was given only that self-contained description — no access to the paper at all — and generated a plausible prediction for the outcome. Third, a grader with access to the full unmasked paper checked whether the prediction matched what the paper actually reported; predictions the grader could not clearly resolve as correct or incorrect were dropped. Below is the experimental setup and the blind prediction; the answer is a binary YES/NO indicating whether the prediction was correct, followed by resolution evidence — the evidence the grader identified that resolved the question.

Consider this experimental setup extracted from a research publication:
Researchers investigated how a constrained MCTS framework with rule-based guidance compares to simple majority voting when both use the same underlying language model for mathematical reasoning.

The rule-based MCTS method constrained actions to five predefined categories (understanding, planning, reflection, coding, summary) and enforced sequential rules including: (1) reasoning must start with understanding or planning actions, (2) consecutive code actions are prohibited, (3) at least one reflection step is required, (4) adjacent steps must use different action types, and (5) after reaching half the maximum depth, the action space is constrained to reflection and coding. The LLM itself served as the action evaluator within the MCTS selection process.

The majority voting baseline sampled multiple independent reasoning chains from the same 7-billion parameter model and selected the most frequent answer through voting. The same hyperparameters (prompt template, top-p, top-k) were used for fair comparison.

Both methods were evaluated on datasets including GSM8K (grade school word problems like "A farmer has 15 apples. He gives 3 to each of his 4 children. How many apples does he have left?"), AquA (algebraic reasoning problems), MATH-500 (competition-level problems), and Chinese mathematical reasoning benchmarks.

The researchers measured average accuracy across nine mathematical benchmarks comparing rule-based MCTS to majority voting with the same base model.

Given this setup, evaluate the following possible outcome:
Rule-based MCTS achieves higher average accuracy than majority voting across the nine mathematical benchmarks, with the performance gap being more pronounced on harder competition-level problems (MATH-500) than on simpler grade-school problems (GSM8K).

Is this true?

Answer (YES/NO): NO